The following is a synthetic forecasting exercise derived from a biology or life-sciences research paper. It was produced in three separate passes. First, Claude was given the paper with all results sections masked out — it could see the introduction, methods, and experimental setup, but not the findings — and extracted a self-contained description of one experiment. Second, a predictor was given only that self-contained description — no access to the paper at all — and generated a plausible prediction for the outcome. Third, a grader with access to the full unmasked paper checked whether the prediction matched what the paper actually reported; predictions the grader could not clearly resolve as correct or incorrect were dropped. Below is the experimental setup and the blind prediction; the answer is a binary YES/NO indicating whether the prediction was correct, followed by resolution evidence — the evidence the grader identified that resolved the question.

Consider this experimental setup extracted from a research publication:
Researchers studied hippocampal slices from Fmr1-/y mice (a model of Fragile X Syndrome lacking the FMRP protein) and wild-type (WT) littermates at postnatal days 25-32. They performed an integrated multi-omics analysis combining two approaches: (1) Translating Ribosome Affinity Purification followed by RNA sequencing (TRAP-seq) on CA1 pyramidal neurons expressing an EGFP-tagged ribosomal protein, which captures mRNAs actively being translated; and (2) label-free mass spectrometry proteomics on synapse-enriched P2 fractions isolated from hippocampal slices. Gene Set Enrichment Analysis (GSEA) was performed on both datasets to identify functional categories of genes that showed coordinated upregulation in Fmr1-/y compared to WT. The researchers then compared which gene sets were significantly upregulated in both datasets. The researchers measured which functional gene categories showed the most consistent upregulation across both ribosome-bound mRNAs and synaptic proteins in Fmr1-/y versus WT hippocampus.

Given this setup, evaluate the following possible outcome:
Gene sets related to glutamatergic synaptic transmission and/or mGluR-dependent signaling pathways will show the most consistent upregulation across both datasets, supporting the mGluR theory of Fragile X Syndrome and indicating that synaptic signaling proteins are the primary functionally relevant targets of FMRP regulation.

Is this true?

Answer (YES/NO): NO